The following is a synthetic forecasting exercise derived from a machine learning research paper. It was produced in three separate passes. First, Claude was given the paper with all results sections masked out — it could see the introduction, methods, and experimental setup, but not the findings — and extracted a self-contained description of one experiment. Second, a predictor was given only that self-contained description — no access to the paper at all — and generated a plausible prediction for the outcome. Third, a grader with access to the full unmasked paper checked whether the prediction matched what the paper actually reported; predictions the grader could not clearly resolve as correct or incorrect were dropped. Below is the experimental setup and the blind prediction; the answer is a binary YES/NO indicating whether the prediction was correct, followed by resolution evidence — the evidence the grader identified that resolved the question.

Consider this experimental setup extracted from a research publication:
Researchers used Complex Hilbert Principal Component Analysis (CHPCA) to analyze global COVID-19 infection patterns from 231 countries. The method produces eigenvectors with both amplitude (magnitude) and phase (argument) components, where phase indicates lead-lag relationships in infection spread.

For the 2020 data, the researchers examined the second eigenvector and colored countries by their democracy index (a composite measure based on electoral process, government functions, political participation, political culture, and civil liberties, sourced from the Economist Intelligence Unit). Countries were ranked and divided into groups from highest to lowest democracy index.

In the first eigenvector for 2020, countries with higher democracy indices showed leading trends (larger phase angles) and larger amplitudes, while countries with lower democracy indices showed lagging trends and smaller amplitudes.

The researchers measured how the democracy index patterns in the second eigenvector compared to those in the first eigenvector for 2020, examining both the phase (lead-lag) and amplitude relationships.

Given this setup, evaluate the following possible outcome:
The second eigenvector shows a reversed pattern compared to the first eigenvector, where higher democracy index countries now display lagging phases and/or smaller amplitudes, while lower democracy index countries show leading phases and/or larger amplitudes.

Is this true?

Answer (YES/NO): YES